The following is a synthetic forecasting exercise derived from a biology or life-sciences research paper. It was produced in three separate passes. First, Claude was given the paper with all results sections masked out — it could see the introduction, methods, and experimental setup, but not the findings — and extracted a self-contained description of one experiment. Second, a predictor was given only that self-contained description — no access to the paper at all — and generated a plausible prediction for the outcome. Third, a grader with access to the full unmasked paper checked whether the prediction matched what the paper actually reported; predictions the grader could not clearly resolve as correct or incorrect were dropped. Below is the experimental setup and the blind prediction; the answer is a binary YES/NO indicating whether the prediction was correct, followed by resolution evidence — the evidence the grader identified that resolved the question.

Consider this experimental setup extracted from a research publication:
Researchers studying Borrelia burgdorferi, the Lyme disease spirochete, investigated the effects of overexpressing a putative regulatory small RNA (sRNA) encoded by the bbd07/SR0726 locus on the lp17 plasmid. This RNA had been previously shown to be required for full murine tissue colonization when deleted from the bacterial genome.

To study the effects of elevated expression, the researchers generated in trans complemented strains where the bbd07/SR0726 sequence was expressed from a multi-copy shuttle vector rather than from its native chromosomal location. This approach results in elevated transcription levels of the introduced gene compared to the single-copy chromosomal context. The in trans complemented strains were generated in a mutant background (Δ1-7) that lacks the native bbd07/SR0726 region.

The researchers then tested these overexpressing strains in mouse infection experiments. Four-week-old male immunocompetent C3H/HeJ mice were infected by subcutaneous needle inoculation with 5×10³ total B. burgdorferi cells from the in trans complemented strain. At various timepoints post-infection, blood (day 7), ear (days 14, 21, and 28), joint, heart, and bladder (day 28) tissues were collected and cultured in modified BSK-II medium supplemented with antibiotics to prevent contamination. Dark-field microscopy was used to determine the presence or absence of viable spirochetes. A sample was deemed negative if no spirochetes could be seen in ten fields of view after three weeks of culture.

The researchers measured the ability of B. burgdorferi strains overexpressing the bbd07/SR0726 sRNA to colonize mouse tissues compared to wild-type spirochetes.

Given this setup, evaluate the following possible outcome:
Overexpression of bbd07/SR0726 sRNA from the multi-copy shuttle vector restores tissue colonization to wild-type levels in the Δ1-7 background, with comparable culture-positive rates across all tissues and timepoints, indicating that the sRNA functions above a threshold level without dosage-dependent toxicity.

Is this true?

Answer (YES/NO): NO